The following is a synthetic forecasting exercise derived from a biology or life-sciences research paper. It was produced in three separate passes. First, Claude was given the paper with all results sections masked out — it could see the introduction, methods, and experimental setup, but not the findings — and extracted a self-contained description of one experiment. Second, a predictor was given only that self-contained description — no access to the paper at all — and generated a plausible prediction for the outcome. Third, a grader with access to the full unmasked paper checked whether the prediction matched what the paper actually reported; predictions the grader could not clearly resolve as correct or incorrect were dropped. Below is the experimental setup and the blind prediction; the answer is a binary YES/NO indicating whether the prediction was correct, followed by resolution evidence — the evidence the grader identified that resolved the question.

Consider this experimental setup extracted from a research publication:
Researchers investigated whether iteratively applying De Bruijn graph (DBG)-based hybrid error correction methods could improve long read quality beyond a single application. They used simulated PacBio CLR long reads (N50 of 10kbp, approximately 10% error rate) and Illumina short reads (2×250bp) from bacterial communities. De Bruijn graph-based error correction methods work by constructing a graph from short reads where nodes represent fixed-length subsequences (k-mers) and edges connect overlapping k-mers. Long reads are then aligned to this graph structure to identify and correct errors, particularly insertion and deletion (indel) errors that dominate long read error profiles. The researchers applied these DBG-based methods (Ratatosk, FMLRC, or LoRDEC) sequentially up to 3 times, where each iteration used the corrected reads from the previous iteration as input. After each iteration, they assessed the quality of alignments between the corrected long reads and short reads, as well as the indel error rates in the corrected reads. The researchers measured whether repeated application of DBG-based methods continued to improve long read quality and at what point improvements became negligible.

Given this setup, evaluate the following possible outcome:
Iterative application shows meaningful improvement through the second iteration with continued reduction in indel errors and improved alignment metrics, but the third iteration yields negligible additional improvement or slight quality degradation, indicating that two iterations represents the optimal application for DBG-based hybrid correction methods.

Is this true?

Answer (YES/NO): NO